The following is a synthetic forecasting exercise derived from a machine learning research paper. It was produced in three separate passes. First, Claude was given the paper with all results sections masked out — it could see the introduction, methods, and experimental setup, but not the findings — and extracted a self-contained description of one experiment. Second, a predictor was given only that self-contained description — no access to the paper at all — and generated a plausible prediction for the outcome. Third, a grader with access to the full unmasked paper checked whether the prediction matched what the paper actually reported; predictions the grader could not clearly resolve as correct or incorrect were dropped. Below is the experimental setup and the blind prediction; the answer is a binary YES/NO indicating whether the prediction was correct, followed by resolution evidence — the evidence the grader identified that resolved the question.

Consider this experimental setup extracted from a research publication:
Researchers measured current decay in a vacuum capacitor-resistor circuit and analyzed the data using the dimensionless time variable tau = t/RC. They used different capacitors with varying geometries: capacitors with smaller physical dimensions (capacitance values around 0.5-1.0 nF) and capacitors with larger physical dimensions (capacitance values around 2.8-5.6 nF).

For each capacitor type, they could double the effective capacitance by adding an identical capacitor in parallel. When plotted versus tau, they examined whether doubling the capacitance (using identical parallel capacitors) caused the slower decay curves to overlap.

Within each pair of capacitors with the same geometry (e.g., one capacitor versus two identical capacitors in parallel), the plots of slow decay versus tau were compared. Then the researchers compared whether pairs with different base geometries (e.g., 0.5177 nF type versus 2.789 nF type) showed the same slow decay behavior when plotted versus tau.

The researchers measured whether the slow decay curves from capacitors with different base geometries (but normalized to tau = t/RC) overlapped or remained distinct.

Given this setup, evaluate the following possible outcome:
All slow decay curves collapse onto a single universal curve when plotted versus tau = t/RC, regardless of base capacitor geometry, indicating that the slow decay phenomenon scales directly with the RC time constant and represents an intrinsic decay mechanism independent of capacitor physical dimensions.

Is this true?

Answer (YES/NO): NO